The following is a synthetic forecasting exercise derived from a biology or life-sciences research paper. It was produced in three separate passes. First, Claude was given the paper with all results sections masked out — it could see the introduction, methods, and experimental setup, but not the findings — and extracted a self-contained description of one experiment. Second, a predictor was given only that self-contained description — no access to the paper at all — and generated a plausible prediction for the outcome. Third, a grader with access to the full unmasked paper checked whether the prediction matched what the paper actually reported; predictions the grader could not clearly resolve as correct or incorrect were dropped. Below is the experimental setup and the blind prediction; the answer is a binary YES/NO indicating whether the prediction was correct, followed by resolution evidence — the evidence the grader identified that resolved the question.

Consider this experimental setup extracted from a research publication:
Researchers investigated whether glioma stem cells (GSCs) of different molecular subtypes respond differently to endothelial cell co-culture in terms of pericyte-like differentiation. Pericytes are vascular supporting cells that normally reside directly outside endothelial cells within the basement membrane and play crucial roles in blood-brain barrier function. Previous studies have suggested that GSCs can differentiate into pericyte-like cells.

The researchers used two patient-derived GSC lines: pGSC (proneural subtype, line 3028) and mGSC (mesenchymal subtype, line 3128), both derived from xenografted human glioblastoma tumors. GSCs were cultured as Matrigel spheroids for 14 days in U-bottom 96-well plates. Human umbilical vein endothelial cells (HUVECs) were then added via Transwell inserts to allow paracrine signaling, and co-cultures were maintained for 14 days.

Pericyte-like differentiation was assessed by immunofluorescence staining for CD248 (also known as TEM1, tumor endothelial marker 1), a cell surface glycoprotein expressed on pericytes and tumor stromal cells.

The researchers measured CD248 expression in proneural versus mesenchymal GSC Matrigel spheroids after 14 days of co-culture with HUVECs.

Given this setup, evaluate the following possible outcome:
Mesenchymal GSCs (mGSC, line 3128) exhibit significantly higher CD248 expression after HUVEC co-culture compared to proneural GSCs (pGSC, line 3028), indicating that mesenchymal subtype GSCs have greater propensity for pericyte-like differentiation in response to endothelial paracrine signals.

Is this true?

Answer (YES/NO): YES